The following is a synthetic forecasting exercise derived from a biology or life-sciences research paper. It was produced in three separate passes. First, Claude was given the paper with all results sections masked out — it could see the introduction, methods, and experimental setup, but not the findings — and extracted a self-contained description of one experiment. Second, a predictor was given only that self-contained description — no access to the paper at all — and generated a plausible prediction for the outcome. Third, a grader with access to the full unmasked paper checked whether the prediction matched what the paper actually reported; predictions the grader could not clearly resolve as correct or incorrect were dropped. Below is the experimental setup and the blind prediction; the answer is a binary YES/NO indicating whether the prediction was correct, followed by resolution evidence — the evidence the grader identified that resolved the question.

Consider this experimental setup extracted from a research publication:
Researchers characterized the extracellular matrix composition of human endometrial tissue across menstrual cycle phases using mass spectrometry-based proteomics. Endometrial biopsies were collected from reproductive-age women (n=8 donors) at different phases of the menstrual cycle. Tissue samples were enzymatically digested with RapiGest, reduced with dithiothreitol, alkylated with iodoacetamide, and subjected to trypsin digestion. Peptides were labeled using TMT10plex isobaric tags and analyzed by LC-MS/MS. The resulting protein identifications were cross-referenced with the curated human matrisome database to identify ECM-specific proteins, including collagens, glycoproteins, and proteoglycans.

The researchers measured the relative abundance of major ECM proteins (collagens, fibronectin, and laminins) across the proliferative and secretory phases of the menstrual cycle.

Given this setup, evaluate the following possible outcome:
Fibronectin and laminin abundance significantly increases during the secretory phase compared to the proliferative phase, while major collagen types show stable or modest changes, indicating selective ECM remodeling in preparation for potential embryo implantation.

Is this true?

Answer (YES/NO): NO